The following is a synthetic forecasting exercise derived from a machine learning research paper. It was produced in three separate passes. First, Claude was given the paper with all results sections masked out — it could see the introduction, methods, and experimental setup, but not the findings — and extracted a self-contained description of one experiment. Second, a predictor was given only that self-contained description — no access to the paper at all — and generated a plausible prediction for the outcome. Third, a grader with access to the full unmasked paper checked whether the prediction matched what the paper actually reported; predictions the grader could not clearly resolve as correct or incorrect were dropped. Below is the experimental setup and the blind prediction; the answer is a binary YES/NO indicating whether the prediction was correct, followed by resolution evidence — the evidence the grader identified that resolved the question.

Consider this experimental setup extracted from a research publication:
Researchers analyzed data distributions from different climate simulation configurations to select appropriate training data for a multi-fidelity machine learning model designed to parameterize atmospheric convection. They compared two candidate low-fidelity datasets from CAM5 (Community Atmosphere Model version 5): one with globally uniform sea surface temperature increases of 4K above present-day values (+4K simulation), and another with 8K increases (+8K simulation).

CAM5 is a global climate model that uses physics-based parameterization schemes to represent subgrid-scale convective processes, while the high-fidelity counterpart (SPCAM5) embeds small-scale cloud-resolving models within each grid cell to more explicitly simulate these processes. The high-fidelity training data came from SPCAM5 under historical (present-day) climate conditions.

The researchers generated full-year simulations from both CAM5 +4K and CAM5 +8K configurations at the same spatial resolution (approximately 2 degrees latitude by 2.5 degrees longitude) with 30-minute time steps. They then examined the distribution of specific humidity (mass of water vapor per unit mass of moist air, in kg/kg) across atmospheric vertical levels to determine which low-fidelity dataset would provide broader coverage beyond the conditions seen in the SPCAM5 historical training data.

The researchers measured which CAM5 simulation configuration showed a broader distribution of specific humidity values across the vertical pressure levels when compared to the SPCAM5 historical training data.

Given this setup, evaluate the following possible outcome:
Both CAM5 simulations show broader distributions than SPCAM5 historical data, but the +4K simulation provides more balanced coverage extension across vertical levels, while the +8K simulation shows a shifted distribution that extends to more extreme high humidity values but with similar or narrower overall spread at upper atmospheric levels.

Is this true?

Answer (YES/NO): NO